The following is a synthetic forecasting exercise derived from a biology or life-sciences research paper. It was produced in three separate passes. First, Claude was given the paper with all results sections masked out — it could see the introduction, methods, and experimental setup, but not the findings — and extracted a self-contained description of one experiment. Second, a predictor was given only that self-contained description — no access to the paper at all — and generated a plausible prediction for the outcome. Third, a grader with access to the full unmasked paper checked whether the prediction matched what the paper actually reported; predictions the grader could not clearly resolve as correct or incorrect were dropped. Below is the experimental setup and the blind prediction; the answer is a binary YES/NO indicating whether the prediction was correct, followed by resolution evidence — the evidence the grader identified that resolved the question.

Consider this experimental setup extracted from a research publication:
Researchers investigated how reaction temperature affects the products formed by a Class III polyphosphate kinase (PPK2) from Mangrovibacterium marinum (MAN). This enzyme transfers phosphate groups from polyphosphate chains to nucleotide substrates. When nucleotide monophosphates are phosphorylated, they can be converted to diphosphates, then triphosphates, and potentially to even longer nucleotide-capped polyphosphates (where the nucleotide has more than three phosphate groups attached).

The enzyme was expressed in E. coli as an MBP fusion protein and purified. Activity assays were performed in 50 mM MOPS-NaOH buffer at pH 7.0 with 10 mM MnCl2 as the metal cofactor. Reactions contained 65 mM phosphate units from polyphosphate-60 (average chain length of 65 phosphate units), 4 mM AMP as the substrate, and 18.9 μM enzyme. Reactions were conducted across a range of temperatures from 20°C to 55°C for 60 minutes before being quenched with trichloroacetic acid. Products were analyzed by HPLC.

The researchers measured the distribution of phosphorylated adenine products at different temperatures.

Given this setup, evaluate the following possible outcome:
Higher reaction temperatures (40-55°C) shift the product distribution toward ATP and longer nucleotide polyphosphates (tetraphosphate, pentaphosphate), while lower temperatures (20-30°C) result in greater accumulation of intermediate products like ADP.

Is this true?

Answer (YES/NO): NO